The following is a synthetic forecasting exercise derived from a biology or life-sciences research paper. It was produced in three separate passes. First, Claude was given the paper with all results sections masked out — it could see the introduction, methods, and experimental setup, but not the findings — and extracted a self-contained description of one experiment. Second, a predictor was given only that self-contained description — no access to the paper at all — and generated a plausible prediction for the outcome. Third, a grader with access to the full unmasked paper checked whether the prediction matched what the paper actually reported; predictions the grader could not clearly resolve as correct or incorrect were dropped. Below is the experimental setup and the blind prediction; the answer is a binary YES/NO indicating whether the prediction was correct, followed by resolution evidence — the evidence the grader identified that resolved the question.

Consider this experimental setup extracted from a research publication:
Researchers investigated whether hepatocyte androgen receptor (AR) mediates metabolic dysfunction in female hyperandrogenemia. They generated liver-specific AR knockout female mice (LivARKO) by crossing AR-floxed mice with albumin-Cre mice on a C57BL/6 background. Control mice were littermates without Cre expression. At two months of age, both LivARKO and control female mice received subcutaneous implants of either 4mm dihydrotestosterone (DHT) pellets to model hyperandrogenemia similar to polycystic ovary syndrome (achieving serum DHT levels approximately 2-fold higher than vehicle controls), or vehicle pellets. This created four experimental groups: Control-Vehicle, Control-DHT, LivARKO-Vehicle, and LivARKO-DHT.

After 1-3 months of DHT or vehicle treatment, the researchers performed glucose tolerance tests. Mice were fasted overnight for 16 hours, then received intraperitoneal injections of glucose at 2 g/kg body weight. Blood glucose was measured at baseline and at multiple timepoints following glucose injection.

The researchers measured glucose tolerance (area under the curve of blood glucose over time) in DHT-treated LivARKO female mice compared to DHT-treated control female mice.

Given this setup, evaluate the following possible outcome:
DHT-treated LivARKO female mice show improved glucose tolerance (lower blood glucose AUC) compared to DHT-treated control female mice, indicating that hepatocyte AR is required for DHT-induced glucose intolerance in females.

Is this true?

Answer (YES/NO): YES